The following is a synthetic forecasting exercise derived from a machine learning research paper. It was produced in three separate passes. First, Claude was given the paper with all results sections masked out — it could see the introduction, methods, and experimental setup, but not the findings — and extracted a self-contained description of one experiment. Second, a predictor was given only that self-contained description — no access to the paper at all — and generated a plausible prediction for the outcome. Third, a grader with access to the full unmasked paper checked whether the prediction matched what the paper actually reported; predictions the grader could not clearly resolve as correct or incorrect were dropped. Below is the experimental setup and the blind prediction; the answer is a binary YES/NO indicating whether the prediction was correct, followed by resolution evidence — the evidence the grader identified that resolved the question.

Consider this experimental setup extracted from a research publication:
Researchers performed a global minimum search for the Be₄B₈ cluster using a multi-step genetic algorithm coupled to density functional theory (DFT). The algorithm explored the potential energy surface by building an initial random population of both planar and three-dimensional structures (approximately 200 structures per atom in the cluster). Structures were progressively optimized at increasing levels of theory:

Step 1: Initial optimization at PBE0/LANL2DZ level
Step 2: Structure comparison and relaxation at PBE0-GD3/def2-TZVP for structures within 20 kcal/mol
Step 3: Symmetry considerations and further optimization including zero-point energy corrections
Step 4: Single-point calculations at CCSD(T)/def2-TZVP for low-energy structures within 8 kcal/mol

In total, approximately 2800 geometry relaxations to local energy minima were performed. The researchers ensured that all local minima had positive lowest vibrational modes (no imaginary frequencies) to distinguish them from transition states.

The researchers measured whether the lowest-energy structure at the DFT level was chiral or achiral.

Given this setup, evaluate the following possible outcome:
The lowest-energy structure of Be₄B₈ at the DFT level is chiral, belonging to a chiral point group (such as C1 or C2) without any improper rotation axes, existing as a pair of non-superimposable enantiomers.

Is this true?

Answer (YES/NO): YES